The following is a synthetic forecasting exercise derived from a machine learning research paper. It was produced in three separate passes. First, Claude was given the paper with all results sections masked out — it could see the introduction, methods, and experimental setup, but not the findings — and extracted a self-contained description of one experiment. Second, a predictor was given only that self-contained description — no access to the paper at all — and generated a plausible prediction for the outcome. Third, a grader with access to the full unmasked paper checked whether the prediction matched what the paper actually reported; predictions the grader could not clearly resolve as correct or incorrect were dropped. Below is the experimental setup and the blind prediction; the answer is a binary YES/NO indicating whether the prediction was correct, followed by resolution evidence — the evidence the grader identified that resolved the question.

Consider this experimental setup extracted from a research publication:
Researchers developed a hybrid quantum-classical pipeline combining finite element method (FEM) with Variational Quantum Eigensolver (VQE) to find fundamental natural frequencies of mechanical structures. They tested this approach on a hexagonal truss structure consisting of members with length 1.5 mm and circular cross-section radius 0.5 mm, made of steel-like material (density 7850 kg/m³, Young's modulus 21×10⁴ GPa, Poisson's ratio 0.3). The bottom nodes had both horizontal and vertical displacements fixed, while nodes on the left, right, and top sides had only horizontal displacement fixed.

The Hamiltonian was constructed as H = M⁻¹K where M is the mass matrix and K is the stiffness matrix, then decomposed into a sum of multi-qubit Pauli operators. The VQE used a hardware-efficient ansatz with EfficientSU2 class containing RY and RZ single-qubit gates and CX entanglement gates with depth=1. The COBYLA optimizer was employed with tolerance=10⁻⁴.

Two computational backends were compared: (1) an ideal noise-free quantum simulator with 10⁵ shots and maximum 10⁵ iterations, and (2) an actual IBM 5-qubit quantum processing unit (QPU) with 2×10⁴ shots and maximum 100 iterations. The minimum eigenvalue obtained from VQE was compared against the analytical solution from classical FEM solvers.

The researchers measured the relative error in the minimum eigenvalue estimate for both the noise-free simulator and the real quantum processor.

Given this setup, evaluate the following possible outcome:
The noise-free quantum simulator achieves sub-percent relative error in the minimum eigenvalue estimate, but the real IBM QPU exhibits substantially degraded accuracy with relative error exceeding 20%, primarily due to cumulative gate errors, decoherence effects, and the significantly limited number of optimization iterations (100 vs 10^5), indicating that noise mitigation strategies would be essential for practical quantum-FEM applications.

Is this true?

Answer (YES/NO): NO